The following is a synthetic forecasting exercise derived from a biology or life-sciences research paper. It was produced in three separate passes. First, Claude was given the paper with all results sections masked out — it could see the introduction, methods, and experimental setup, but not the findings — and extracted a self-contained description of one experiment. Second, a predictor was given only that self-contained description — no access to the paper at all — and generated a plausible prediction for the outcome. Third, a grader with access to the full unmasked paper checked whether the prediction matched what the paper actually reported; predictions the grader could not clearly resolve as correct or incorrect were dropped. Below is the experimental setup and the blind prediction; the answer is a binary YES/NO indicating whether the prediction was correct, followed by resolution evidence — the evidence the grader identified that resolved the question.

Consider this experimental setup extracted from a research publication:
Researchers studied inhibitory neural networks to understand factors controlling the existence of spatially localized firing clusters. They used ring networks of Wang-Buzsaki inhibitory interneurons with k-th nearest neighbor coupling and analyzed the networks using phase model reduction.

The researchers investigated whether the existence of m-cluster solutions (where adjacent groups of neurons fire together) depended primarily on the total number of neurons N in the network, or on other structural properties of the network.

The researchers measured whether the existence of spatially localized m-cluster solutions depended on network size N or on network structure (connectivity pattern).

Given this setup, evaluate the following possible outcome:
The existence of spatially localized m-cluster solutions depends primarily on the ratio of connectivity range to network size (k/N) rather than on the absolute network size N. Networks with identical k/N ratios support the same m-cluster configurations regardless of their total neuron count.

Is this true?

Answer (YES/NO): NO